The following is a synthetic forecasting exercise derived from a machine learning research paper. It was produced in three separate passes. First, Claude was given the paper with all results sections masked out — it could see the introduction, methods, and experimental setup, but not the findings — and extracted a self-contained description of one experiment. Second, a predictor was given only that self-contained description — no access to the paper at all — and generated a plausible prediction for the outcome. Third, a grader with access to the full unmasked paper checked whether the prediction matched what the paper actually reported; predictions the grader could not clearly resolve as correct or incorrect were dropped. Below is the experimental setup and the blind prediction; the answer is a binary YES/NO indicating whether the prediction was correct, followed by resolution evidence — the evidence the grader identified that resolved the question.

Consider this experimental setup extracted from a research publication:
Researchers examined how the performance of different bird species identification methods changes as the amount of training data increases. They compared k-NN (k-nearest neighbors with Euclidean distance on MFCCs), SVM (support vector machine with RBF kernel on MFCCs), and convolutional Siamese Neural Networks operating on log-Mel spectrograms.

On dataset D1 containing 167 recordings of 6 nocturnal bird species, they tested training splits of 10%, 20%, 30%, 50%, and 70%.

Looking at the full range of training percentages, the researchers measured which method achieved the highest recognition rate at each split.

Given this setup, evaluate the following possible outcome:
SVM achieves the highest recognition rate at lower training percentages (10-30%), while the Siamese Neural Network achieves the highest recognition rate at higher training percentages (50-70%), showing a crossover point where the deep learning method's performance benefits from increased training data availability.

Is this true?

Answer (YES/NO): NO